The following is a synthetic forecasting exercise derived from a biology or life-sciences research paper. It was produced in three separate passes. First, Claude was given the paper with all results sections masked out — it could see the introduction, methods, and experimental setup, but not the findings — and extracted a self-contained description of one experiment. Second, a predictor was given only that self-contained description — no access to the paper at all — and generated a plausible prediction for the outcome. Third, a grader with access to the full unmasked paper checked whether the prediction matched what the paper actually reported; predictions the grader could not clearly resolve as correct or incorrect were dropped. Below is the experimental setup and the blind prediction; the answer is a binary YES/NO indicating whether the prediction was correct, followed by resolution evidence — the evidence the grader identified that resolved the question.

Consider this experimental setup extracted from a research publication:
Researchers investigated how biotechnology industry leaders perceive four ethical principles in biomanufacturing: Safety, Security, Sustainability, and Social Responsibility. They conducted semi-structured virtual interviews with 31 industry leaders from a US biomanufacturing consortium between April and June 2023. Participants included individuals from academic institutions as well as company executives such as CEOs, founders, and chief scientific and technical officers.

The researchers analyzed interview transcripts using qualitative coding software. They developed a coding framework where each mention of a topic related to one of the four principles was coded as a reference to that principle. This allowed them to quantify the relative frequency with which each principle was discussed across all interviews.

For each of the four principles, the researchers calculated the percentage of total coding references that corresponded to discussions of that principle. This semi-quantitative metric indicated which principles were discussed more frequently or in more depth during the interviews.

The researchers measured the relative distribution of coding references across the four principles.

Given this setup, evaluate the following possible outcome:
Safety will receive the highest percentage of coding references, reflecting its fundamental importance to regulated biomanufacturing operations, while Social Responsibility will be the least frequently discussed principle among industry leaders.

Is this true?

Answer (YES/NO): NO